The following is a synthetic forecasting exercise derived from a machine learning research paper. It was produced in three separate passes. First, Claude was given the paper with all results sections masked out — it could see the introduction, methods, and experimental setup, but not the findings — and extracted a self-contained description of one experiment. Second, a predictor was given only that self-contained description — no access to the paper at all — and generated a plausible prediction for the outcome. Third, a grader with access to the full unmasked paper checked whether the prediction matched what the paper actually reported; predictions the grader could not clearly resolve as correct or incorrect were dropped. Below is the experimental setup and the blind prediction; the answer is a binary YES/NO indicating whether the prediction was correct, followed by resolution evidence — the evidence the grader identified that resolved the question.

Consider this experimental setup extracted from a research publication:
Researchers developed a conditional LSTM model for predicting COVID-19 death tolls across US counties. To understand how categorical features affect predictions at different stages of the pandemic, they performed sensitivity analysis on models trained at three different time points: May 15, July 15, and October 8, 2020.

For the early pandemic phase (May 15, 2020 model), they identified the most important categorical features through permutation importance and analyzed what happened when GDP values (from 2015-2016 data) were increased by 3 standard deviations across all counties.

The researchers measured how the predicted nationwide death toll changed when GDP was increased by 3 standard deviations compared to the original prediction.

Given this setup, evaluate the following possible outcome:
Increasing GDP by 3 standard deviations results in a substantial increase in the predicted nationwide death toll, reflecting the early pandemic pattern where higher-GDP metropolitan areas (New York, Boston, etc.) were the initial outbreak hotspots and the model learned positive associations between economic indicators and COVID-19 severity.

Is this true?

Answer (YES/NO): YES